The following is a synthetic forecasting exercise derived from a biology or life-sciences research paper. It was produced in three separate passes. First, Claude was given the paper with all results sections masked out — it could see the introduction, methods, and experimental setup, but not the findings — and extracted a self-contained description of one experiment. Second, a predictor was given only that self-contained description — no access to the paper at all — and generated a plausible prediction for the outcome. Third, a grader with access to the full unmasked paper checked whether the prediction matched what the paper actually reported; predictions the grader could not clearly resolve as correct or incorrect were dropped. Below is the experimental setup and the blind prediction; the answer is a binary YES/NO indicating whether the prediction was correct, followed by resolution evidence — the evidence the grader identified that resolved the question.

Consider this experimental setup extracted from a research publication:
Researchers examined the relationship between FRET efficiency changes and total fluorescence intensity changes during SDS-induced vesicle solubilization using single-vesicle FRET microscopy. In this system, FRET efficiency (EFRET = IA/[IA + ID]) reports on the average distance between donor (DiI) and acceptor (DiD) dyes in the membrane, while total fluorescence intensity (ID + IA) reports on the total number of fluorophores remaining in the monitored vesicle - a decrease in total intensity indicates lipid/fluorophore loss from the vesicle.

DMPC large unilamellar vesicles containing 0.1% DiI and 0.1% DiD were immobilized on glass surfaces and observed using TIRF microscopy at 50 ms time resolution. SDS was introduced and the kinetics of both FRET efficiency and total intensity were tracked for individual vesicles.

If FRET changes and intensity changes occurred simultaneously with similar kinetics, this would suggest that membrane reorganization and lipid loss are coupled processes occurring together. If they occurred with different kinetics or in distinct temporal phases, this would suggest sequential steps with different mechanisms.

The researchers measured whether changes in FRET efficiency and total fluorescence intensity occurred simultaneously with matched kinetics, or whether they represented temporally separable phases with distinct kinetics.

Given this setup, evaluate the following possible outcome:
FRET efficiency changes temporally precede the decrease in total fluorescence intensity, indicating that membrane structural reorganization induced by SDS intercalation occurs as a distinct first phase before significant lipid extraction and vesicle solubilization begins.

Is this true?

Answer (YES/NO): YES